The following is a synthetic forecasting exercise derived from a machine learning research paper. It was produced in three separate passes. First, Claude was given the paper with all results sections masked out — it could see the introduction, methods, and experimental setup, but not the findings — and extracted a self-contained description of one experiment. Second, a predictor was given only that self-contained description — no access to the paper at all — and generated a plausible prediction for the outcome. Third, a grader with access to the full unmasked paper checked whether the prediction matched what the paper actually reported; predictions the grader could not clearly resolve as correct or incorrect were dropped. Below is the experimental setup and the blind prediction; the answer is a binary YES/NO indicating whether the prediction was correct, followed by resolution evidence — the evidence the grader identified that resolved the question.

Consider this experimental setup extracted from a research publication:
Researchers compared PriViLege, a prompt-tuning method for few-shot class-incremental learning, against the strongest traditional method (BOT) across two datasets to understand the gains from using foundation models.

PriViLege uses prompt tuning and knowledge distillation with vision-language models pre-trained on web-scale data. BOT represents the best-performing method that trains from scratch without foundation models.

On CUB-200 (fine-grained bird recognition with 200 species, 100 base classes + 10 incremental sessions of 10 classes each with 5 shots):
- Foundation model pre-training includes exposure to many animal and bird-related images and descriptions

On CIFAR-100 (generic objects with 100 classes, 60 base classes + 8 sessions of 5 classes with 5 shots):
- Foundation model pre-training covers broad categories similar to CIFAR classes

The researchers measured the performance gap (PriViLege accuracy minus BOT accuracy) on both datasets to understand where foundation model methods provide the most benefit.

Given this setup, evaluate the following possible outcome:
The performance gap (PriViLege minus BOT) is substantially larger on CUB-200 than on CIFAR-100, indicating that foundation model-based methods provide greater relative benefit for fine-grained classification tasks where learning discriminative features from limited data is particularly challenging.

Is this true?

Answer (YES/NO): NO